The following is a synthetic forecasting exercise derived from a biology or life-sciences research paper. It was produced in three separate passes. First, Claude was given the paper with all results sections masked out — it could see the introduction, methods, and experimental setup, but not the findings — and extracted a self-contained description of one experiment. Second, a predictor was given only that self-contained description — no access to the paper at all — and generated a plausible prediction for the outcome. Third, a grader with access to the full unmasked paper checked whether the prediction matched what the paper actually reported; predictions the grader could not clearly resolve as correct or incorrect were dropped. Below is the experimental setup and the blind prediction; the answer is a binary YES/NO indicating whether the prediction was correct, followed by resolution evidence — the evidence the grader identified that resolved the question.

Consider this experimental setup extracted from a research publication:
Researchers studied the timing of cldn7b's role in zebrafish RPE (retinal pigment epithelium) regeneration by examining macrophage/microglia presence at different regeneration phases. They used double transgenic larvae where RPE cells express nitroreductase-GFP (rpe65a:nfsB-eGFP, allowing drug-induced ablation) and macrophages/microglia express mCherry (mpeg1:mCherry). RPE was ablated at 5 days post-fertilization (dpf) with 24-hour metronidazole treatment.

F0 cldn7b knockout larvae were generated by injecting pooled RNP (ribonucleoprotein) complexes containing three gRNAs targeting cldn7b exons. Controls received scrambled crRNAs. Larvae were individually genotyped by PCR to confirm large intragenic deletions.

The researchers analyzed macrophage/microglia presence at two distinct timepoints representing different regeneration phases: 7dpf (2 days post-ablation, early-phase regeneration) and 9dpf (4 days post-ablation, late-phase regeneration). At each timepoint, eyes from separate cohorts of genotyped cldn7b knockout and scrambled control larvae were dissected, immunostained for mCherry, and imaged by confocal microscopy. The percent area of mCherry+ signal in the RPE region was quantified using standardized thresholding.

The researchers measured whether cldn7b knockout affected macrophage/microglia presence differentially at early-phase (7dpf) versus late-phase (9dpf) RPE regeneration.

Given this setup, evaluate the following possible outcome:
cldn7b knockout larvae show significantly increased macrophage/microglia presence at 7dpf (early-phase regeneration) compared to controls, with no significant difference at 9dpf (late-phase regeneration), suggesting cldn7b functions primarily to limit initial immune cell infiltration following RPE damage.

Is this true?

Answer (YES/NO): NO